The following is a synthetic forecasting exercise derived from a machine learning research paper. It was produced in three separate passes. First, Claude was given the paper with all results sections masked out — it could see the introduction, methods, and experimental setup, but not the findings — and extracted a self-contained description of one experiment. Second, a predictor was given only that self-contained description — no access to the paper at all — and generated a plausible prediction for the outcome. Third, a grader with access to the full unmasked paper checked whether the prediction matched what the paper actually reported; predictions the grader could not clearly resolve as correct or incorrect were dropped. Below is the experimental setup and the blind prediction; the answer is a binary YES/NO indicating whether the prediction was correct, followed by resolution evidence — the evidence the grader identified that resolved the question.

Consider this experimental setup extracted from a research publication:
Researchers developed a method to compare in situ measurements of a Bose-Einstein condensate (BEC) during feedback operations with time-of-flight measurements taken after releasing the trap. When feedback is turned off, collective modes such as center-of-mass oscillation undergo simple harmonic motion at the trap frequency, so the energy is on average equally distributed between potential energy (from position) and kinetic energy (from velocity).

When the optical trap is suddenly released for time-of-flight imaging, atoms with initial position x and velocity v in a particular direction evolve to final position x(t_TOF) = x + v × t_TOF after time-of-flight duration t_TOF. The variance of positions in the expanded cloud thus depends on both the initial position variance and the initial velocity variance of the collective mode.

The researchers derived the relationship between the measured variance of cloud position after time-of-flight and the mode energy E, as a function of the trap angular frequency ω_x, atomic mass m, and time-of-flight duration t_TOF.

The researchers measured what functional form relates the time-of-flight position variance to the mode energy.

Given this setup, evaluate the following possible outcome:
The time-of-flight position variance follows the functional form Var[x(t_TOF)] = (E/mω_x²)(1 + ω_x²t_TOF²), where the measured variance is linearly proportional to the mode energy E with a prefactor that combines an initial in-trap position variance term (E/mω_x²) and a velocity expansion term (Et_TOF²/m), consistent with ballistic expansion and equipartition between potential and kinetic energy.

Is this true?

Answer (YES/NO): YES